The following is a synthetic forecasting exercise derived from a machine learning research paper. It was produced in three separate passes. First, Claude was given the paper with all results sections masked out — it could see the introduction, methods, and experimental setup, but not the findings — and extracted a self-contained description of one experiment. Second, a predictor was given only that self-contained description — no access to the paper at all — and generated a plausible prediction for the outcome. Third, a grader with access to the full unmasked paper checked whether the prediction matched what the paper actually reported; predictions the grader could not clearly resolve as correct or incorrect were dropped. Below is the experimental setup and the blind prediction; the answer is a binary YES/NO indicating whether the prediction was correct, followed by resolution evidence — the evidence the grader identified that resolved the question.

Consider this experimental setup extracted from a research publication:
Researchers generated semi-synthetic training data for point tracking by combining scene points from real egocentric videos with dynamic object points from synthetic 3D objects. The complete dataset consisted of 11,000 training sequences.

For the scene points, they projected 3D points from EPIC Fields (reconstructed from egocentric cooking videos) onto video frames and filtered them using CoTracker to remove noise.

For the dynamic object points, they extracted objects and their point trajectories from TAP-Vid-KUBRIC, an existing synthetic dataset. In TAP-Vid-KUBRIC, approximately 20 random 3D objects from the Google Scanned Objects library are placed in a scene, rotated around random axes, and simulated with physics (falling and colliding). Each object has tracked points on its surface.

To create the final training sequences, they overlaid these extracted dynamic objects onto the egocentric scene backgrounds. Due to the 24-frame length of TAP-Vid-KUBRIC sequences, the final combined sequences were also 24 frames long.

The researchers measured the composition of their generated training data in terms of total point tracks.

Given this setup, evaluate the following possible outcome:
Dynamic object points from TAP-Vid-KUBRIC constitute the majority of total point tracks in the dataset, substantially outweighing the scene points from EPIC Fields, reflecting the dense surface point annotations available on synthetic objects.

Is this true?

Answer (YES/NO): NO